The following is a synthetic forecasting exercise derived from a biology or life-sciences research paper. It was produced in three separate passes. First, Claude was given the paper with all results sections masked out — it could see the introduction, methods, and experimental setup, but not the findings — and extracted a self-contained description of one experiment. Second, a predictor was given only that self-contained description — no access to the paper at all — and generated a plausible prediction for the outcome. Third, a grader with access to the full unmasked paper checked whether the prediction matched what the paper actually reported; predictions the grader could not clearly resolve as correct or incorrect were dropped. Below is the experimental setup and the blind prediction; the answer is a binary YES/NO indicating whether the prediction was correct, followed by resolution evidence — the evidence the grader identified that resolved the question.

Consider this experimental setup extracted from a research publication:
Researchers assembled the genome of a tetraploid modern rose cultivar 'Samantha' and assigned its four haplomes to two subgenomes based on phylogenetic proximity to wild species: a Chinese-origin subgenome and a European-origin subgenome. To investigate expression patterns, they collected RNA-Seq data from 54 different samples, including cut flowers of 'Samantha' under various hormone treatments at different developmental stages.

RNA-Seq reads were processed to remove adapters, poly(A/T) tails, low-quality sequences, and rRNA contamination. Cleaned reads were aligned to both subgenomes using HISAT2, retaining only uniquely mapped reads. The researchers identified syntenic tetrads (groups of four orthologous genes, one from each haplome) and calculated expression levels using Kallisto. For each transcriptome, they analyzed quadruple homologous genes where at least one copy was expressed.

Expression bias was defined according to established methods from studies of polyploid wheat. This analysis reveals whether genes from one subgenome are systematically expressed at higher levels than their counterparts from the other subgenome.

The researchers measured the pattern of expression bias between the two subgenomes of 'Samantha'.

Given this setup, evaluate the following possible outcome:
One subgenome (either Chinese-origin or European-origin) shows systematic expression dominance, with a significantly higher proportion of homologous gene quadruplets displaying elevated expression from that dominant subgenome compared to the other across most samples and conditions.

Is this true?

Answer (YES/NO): NO